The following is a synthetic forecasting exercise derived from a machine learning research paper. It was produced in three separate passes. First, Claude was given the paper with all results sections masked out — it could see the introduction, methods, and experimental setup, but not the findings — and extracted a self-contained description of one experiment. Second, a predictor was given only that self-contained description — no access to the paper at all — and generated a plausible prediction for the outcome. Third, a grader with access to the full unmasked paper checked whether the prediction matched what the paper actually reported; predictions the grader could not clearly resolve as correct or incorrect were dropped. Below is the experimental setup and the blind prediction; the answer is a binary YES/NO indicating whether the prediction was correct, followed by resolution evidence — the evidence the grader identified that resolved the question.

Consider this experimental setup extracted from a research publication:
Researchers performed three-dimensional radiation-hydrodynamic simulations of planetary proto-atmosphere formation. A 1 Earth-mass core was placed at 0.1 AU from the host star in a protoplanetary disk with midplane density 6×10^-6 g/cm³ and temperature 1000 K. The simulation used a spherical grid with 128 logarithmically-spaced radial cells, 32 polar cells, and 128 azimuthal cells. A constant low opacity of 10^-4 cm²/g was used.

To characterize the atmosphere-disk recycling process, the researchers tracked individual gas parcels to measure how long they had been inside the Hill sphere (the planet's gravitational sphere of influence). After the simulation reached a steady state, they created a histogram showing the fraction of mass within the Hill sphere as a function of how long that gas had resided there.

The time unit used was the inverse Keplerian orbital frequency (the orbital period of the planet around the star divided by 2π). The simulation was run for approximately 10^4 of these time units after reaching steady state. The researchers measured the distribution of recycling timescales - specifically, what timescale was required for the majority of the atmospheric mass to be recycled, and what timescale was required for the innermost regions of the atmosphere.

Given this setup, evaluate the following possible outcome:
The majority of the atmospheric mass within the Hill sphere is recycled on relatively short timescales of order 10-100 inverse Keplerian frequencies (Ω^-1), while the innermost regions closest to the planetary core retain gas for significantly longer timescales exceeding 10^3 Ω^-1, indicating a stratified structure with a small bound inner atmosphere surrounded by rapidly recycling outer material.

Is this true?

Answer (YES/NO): YES